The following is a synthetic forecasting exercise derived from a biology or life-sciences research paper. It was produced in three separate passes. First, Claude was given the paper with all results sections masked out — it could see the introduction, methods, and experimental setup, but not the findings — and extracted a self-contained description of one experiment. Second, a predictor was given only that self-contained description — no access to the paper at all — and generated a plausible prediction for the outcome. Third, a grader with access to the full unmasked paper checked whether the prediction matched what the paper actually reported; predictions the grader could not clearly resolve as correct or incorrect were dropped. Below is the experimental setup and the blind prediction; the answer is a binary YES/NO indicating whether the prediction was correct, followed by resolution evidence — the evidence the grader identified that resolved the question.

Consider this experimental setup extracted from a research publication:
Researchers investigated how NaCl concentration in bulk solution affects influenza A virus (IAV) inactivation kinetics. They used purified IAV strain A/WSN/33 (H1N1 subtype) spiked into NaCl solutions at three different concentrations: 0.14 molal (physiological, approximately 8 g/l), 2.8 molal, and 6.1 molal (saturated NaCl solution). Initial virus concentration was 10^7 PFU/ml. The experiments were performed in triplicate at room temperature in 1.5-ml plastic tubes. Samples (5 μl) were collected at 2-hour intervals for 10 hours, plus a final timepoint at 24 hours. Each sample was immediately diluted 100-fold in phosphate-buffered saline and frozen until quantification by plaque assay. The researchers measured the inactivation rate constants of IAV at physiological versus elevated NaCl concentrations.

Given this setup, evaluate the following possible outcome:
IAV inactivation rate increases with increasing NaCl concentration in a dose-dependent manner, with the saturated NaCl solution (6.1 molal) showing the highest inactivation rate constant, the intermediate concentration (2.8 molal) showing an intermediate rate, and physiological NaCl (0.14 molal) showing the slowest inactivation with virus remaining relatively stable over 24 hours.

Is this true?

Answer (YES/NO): YES